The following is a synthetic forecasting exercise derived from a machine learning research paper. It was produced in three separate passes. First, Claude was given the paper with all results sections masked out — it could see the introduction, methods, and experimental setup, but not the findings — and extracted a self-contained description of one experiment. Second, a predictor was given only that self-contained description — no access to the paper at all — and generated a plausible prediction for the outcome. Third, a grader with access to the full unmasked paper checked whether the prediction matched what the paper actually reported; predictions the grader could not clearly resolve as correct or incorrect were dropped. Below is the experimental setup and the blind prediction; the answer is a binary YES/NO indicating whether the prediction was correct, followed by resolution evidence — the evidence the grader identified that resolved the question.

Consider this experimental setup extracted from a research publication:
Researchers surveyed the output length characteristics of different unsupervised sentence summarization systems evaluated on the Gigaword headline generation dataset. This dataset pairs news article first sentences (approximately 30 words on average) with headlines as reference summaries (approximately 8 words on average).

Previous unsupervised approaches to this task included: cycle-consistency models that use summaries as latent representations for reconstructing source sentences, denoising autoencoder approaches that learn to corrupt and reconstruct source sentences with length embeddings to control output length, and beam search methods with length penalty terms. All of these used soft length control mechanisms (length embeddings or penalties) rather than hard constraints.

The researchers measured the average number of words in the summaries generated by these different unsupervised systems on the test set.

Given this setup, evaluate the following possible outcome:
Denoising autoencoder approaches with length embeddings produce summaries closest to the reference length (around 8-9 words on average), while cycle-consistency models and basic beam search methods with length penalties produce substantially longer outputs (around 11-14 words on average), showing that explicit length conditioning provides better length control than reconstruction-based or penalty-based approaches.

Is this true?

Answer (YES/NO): NO